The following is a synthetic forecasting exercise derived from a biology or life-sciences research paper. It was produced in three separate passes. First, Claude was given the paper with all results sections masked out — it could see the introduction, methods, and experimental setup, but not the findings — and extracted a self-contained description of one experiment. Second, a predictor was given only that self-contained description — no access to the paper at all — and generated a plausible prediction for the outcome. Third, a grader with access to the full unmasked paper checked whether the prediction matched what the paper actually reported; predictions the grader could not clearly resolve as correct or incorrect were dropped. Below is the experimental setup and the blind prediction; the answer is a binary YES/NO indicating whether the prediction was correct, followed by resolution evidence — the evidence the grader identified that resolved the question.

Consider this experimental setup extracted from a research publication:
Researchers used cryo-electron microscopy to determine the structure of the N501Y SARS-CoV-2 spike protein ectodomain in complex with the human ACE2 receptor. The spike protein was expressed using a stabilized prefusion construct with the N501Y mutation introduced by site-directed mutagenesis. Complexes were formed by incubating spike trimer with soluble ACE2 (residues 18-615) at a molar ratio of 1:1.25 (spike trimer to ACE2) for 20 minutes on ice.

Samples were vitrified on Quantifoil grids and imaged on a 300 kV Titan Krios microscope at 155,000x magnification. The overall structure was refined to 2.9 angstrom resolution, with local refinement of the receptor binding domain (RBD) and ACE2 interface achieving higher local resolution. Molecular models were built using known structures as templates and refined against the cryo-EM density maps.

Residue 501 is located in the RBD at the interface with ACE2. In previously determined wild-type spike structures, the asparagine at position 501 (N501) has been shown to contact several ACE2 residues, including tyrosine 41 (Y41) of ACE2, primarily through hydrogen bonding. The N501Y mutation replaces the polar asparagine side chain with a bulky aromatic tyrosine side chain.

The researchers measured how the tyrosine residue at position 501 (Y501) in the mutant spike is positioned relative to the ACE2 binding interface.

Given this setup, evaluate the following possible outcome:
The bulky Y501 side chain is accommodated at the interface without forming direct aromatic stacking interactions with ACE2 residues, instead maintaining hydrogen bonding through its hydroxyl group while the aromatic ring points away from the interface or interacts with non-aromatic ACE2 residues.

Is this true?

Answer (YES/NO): NO